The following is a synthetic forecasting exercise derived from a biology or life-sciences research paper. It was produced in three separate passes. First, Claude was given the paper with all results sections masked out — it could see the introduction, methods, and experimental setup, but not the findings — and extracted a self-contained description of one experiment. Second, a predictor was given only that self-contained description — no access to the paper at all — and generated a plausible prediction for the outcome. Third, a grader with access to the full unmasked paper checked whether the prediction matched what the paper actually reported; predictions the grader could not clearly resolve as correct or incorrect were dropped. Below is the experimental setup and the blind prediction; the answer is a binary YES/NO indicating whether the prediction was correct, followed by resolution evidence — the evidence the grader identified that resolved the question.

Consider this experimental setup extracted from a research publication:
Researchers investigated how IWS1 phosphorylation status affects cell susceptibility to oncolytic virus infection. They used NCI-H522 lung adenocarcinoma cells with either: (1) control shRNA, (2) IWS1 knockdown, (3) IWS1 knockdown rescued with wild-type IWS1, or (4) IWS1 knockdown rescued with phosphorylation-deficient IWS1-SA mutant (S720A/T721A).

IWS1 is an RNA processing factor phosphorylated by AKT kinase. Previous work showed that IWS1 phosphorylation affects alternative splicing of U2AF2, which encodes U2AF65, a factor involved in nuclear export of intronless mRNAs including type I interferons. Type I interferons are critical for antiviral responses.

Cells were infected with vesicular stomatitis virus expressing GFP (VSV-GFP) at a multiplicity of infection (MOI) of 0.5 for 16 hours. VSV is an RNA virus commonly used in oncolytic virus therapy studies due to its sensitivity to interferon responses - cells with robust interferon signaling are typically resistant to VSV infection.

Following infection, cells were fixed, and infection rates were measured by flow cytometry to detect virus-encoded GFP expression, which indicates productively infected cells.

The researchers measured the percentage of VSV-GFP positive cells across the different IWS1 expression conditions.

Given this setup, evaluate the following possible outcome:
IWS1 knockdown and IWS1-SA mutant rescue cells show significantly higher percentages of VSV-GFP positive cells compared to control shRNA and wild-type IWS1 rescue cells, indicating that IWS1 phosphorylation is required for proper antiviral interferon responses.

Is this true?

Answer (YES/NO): YES